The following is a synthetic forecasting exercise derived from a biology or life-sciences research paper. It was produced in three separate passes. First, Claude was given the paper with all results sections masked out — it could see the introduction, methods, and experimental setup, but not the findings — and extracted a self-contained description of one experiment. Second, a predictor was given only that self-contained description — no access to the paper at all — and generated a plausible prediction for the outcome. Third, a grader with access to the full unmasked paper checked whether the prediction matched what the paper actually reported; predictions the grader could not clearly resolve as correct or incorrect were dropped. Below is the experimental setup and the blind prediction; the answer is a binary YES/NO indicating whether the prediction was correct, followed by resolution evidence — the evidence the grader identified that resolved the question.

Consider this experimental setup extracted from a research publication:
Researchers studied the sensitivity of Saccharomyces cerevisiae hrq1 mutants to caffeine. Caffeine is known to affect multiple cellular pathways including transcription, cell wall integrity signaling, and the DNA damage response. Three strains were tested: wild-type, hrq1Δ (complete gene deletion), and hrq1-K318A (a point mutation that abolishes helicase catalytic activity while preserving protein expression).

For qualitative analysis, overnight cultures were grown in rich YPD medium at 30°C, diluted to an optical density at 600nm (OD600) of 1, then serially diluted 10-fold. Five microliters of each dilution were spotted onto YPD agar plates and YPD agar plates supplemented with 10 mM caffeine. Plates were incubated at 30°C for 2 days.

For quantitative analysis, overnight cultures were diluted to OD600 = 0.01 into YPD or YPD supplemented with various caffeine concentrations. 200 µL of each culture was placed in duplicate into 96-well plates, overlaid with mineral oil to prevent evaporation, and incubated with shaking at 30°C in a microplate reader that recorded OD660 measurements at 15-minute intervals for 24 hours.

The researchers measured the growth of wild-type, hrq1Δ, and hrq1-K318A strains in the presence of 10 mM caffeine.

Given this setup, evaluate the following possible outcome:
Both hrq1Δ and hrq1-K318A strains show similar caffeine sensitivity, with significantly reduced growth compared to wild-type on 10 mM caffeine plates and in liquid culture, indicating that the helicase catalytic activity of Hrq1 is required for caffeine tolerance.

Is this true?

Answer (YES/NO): NO